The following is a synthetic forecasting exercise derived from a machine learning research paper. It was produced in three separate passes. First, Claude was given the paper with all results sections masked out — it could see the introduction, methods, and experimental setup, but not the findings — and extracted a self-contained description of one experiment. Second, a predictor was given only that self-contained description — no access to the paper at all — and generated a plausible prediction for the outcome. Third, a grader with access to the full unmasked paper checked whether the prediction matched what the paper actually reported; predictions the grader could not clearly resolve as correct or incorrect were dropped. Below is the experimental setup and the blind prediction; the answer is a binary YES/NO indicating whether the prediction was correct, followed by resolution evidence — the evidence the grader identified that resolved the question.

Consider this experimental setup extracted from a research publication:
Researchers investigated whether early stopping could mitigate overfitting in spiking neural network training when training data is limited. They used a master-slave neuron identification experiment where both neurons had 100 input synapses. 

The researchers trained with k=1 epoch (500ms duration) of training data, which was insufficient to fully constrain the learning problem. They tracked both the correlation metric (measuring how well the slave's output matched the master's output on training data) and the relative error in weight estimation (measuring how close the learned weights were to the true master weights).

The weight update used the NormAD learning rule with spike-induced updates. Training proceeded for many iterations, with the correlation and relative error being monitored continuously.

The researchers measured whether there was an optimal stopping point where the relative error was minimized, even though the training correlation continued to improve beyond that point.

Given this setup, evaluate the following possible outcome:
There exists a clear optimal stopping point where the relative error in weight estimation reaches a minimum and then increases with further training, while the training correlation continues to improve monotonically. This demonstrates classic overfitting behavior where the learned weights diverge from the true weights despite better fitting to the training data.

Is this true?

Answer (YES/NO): YES